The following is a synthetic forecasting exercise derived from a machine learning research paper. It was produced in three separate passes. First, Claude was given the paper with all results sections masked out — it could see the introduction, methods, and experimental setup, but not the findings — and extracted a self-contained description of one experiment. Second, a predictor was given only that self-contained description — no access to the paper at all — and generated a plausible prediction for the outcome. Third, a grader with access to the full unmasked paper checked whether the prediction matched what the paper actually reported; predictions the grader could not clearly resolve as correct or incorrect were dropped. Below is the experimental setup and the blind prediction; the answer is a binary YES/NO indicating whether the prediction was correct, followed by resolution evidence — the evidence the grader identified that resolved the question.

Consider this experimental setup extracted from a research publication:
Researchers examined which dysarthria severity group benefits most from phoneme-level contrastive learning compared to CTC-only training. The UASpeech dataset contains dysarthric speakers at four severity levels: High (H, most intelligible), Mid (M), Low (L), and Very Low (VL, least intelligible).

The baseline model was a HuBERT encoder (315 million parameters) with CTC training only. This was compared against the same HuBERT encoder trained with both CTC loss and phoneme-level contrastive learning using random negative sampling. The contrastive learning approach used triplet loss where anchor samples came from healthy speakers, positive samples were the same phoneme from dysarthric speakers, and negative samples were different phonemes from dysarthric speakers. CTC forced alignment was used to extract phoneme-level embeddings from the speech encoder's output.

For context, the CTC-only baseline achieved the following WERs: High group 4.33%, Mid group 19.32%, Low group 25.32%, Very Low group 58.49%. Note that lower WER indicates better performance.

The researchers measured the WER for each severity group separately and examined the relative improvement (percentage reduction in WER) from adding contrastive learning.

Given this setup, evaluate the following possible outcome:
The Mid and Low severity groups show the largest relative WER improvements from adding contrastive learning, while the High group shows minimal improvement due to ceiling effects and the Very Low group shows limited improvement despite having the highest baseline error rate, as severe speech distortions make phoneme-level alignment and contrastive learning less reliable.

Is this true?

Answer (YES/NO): NO